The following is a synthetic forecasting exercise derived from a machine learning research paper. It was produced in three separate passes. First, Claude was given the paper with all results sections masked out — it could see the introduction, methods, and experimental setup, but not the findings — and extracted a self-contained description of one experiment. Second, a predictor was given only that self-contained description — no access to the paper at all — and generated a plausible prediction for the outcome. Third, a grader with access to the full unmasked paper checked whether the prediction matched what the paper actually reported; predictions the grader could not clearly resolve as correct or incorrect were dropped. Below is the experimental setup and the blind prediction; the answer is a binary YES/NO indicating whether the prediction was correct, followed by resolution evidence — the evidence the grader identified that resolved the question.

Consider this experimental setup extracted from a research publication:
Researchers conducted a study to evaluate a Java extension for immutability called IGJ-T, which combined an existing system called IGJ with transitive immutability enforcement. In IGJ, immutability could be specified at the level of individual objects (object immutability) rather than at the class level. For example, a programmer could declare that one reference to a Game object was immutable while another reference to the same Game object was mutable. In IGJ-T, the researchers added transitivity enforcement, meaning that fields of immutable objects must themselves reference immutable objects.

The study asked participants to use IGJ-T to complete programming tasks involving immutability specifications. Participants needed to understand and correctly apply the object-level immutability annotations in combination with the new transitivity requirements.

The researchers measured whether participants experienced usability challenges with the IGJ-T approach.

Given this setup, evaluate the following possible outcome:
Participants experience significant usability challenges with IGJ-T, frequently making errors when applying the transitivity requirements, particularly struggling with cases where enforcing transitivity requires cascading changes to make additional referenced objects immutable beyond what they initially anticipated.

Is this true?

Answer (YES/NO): NO